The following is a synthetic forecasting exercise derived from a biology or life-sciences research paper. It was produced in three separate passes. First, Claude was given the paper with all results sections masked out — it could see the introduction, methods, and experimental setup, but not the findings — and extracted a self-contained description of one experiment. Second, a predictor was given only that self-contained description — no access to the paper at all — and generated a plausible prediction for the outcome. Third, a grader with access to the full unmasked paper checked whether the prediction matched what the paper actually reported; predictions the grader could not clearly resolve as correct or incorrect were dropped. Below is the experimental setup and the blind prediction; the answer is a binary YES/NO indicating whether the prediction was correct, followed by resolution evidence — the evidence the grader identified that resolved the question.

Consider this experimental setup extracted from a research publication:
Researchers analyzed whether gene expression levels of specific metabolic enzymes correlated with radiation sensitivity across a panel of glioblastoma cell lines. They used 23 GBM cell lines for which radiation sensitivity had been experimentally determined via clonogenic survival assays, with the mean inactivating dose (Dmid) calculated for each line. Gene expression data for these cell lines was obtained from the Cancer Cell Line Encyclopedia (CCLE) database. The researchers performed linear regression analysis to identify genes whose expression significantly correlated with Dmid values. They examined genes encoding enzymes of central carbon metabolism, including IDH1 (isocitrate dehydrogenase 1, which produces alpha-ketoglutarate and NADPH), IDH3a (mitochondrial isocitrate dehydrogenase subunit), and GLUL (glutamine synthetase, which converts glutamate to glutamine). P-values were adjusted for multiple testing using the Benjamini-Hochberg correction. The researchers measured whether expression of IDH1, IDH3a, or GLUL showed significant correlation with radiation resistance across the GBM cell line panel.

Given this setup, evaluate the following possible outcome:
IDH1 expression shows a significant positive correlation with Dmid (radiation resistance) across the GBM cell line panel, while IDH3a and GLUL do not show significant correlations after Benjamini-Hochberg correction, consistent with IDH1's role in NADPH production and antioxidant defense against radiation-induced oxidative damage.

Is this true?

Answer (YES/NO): NO